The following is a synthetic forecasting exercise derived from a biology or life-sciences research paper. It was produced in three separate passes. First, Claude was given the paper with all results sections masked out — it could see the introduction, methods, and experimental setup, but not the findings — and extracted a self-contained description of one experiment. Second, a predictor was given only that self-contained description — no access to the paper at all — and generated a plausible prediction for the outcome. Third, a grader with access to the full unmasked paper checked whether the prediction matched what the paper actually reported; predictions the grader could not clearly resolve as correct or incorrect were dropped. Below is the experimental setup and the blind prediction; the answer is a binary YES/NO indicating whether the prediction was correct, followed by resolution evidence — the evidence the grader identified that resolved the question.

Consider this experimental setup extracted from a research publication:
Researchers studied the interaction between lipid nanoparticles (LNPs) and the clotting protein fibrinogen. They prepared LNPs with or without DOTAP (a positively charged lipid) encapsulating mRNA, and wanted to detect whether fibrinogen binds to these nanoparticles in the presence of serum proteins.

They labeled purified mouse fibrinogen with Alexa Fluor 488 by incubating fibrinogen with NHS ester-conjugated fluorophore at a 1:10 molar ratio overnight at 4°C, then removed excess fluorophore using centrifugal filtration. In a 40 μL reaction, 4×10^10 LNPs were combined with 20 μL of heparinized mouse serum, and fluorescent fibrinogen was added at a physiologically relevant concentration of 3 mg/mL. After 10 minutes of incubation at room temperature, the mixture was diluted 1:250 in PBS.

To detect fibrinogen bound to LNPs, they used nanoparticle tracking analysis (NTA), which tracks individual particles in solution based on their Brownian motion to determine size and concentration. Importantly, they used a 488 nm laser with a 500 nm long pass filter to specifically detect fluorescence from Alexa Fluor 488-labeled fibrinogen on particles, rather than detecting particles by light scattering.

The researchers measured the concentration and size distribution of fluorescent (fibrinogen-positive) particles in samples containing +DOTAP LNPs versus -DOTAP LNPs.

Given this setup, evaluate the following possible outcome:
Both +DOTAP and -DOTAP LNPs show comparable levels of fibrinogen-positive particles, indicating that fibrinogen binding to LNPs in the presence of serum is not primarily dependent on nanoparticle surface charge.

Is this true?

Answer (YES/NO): NO